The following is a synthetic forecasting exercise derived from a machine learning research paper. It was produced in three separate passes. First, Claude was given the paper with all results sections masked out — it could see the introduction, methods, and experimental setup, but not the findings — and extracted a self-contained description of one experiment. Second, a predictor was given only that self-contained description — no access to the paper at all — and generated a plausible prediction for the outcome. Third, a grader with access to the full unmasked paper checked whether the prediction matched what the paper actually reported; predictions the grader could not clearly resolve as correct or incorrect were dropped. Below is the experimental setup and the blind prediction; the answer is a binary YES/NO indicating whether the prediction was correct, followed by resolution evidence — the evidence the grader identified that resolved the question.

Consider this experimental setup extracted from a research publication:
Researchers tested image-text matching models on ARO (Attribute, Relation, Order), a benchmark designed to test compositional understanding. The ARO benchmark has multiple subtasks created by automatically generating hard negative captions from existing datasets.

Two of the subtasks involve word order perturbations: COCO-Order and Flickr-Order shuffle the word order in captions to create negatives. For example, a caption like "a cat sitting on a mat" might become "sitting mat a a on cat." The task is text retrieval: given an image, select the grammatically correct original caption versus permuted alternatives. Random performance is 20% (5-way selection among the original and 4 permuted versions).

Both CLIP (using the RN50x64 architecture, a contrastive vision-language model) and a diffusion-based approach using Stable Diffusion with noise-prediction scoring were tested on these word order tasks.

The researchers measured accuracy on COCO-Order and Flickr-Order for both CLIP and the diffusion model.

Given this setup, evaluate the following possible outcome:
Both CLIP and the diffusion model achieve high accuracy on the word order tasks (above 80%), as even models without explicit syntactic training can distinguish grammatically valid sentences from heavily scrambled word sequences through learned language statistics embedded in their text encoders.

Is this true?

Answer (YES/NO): NO